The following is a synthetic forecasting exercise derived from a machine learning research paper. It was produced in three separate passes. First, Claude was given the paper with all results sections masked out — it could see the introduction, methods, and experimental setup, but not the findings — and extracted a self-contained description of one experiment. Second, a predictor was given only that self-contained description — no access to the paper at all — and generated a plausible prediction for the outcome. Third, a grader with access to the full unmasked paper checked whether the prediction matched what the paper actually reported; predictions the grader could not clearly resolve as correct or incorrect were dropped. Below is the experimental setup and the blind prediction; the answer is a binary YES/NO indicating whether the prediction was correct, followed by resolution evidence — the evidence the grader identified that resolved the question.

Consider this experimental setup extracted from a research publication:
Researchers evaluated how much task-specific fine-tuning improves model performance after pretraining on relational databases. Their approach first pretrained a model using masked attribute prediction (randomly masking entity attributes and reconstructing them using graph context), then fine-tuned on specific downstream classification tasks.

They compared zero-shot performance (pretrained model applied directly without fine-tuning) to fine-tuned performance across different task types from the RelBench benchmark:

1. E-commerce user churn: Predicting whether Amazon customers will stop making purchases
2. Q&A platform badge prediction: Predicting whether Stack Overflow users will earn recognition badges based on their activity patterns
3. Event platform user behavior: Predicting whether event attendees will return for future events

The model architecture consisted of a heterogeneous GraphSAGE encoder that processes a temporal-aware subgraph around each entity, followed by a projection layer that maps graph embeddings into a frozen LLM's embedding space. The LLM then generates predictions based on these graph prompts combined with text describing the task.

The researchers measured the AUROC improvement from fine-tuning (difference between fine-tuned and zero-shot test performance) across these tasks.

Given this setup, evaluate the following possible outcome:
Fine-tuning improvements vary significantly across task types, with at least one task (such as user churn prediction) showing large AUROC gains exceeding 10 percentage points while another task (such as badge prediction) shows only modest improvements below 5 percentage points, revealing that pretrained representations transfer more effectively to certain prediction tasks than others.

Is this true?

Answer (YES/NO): NO